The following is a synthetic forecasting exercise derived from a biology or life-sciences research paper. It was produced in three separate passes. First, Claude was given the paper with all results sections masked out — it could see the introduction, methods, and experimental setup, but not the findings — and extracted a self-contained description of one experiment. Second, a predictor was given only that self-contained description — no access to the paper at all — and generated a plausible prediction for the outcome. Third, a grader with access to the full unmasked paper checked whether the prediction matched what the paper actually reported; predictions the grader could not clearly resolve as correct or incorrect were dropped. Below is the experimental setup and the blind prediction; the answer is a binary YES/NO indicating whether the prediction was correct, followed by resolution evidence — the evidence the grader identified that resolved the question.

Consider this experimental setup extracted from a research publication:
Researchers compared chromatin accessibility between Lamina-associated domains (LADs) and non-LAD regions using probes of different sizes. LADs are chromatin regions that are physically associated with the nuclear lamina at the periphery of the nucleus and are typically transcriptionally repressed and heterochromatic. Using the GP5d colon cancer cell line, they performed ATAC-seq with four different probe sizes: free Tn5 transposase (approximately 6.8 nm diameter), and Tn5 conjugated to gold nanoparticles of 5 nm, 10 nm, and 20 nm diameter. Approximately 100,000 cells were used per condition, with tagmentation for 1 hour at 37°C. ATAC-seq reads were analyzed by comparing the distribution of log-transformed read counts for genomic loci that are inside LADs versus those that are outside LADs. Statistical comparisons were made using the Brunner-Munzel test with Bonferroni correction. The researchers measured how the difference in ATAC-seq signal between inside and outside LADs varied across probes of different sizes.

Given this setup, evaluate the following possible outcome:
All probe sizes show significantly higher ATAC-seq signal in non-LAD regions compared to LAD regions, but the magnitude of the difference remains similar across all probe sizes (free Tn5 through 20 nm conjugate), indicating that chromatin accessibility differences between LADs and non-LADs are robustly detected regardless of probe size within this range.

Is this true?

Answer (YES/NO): NO